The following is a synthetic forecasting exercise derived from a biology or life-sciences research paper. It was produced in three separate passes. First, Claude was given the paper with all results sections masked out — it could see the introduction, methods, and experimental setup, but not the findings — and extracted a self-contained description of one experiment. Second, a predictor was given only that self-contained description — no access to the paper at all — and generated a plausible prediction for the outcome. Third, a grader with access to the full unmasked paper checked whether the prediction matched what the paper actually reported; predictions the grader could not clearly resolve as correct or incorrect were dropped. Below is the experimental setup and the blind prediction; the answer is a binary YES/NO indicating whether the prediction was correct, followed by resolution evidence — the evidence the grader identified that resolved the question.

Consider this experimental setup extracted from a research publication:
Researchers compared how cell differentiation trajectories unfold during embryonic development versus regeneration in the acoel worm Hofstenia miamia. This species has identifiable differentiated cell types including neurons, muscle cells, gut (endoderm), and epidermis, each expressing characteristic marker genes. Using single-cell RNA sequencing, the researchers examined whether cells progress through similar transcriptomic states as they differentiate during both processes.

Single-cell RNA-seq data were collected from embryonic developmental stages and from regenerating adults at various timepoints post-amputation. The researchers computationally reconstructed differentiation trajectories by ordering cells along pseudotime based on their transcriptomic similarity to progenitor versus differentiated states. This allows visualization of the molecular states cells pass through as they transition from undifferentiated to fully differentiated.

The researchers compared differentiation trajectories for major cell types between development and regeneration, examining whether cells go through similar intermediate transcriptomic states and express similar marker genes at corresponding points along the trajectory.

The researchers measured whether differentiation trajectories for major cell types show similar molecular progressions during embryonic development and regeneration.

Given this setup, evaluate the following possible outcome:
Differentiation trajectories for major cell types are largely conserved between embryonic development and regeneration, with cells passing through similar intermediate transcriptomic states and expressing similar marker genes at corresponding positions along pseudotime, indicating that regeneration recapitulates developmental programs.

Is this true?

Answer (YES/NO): YES